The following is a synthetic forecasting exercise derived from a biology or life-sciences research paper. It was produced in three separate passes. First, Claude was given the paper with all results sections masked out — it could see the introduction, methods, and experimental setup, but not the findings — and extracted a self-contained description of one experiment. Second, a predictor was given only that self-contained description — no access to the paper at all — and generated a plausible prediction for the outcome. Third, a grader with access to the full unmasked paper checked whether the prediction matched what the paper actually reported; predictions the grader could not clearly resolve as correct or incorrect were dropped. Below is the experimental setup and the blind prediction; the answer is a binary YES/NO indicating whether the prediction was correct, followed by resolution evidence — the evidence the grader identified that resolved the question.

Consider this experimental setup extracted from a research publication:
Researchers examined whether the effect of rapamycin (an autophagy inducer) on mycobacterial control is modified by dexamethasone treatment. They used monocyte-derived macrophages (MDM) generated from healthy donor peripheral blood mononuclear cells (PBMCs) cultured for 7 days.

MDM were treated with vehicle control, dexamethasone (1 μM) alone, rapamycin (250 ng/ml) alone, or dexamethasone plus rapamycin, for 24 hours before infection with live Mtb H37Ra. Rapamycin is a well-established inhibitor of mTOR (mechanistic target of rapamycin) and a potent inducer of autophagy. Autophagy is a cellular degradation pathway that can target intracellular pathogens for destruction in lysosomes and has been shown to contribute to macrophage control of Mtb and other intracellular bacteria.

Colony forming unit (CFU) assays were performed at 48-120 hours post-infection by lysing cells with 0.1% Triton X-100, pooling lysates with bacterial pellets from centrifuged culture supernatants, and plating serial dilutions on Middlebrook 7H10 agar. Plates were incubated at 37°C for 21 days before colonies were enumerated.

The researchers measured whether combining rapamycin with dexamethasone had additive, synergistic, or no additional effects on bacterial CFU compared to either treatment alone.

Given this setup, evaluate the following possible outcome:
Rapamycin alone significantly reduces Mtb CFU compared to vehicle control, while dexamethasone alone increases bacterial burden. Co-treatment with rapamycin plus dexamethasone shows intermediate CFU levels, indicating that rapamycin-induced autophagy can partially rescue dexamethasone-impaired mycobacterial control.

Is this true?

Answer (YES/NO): NO